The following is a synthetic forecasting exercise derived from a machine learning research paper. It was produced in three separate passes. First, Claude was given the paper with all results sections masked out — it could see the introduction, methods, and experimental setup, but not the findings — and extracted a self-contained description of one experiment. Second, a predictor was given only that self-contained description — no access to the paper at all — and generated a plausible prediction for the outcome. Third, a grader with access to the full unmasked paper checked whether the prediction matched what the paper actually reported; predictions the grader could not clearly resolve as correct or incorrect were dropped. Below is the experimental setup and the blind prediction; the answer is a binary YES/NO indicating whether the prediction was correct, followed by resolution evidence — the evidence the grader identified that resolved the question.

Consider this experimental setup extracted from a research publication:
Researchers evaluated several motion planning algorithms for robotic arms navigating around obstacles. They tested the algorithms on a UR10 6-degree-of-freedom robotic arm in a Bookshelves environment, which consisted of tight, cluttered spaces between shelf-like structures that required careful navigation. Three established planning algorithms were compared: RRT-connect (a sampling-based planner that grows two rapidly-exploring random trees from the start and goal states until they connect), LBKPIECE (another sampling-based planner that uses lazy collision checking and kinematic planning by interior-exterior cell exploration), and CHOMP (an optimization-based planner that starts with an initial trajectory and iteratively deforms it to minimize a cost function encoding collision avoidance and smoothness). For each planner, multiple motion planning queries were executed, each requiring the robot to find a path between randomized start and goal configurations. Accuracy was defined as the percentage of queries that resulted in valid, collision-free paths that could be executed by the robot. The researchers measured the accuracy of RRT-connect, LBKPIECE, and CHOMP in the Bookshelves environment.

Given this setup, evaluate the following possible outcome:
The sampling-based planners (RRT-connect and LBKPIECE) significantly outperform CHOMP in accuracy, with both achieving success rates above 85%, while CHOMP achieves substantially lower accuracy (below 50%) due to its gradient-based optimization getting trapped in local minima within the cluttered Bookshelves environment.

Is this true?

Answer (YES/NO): NO